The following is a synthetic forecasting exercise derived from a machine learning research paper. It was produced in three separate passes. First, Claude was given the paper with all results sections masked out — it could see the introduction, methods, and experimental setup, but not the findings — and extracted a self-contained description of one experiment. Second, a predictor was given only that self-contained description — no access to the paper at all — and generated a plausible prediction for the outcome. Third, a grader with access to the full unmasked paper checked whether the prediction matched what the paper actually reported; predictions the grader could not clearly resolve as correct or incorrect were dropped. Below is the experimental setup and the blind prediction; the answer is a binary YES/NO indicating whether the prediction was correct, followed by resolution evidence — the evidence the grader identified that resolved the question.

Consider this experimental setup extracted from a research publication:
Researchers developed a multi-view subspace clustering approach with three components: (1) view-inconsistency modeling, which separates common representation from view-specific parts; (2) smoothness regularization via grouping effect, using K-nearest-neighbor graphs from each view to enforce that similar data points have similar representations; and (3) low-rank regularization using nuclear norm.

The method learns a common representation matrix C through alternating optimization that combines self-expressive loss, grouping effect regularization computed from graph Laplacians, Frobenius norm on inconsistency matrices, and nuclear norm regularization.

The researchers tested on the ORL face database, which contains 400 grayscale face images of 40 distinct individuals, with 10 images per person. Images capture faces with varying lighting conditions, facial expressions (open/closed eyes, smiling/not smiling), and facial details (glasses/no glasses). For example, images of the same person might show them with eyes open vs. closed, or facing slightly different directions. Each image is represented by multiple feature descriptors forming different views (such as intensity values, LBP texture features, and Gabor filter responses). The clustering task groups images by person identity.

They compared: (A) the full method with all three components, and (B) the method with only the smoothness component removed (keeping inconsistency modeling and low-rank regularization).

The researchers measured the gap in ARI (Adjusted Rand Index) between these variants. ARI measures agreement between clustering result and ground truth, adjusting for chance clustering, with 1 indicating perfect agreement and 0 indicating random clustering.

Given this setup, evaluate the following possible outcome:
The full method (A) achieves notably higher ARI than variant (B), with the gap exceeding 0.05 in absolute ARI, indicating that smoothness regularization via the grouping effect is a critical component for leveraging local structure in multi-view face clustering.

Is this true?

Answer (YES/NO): YES